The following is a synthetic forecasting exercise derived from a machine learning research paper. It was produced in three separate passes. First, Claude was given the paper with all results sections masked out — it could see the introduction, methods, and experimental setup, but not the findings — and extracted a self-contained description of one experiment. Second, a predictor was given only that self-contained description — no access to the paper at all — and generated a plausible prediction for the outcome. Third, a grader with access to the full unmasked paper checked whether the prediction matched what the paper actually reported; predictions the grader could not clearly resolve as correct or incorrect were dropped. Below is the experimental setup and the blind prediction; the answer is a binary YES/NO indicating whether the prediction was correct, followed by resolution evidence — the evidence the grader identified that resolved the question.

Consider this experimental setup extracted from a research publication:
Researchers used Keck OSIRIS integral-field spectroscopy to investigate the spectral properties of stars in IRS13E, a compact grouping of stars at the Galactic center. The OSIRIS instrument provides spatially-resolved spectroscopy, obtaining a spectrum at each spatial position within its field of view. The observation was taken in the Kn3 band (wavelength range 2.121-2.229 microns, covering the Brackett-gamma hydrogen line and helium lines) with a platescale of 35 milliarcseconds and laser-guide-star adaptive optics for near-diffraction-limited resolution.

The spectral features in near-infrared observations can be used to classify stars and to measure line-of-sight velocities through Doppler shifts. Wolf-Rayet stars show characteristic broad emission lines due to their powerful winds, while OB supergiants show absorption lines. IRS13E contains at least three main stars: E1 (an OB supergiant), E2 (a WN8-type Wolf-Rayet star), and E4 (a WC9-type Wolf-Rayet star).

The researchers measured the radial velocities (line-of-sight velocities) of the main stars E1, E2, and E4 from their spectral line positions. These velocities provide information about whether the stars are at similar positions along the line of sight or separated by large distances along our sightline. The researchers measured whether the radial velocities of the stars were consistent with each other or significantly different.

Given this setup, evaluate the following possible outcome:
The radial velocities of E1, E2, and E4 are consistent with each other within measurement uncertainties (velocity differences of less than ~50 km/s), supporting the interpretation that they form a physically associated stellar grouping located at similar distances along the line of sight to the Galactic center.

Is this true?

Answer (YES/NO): NO